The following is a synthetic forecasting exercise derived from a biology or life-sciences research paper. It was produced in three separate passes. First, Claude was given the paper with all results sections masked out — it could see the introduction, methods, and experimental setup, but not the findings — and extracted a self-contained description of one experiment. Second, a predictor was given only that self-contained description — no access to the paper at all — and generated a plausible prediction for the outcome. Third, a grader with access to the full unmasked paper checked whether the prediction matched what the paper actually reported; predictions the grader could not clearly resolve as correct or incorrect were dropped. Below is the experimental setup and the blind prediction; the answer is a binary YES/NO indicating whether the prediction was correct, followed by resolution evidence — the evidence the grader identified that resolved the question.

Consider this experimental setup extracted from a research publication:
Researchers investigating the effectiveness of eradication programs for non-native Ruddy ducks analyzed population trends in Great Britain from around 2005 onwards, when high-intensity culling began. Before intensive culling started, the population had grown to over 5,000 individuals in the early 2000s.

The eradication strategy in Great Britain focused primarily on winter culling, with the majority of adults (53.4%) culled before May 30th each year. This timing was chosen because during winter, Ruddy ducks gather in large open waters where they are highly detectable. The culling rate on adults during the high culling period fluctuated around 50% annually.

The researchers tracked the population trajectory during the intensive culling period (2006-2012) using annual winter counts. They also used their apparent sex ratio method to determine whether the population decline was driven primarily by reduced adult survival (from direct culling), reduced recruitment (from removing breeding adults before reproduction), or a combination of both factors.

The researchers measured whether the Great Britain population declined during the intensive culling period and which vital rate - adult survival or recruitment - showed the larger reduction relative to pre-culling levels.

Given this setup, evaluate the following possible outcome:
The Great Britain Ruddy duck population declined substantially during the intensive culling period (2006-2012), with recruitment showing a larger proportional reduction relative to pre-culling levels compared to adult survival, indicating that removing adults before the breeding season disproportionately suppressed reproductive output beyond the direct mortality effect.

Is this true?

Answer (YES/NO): NO